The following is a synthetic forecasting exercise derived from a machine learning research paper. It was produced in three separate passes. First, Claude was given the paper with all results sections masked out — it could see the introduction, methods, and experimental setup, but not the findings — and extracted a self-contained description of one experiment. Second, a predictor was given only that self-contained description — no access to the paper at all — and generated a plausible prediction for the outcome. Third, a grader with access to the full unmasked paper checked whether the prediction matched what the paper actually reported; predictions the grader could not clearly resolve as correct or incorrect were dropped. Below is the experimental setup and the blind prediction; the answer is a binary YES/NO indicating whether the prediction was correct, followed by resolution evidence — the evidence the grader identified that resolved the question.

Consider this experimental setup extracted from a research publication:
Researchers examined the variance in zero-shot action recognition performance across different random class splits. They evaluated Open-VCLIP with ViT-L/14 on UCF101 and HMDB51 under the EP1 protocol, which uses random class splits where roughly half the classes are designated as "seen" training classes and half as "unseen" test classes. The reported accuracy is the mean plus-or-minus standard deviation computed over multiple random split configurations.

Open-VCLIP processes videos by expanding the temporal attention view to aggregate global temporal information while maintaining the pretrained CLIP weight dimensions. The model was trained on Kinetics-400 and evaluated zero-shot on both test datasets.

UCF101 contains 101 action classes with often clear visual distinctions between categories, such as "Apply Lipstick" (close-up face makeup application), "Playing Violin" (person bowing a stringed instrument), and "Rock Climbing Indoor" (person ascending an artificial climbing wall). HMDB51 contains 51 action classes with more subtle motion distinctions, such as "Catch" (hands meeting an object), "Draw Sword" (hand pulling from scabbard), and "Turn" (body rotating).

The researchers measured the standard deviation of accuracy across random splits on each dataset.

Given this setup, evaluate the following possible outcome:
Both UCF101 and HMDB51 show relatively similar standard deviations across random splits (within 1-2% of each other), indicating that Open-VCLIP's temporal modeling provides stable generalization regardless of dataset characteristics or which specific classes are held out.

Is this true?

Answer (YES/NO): NO